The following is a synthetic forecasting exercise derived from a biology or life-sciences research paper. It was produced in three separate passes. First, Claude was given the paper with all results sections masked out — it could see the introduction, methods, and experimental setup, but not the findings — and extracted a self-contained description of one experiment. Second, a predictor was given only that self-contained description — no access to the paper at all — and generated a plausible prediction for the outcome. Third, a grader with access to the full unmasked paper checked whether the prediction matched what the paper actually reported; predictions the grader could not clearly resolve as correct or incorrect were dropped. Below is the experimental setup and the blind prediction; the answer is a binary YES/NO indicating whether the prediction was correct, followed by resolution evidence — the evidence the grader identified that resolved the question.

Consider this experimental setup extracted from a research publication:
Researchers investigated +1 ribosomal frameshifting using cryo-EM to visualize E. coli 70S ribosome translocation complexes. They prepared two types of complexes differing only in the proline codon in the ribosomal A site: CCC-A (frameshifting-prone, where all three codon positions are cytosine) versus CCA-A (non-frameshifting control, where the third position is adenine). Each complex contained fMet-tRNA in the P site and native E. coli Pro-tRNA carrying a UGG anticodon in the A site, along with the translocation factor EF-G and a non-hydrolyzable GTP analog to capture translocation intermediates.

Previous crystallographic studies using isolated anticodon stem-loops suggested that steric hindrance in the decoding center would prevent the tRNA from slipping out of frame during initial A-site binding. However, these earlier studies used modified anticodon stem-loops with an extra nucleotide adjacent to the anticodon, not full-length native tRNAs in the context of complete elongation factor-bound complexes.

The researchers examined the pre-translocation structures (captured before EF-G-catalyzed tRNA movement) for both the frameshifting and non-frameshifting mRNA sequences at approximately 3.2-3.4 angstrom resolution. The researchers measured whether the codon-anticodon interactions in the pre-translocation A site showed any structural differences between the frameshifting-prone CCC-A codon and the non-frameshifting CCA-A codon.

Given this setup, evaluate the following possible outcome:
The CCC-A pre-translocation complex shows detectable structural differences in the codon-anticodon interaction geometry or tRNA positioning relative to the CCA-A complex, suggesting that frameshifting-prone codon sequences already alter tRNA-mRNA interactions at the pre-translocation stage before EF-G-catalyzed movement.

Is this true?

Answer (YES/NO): YES